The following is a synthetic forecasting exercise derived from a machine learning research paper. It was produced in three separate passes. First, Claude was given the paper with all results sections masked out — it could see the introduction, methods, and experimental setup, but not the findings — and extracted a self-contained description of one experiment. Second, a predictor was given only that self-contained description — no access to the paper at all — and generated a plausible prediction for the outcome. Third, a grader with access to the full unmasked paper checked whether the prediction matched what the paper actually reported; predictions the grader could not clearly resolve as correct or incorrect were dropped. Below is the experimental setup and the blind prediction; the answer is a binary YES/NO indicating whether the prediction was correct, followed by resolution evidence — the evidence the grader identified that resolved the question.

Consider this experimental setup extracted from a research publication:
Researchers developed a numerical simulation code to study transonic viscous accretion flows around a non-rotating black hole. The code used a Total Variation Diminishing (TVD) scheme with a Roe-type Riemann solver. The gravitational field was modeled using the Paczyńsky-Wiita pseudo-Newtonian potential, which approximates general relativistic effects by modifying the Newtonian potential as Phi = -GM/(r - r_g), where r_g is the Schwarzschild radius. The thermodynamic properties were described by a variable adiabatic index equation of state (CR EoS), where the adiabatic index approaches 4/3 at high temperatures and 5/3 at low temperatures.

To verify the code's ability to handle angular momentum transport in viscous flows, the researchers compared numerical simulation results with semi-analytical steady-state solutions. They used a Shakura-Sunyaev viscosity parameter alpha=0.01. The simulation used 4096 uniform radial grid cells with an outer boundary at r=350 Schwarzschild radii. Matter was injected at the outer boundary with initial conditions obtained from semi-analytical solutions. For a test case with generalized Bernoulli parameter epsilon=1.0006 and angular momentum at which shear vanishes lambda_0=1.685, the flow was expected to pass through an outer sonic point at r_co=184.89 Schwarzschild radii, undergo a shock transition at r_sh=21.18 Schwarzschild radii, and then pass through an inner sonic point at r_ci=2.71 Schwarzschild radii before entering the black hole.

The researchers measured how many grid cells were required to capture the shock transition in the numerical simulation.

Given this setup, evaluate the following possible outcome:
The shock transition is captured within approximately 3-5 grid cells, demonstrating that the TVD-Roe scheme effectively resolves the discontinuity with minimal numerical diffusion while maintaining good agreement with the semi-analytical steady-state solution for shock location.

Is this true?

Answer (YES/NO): NO